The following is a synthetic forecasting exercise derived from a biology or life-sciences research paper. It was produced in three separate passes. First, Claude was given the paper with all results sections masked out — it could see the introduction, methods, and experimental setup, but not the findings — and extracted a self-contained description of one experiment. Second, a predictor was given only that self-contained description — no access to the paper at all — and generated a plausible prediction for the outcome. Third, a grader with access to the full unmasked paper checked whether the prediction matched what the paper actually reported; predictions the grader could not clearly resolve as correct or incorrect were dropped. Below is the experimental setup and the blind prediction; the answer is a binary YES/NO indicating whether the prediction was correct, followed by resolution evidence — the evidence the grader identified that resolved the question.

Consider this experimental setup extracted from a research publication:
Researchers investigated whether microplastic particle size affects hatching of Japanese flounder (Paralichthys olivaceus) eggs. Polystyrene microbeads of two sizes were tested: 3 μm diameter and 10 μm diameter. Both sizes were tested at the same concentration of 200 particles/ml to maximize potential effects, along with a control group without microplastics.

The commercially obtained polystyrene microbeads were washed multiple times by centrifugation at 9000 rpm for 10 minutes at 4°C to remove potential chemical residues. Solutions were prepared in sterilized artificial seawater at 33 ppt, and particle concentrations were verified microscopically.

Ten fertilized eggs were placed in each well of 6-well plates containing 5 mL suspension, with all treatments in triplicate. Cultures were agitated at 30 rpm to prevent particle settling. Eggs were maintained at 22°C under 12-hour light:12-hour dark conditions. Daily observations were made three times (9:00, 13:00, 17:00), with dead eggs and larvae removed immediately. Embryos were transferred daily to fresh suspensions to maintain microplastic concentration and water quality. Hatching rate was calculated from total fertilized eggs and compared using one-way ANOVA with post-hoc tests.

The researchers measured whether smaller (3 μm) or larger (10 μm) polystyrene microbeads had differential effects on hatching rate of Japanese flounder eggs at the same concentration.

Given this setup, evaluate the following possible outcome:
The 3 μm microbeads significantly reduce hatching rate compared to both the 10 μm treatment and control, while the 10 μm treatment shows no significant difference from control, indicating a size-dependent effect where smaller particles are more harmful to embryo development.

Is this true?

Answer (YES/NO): NO